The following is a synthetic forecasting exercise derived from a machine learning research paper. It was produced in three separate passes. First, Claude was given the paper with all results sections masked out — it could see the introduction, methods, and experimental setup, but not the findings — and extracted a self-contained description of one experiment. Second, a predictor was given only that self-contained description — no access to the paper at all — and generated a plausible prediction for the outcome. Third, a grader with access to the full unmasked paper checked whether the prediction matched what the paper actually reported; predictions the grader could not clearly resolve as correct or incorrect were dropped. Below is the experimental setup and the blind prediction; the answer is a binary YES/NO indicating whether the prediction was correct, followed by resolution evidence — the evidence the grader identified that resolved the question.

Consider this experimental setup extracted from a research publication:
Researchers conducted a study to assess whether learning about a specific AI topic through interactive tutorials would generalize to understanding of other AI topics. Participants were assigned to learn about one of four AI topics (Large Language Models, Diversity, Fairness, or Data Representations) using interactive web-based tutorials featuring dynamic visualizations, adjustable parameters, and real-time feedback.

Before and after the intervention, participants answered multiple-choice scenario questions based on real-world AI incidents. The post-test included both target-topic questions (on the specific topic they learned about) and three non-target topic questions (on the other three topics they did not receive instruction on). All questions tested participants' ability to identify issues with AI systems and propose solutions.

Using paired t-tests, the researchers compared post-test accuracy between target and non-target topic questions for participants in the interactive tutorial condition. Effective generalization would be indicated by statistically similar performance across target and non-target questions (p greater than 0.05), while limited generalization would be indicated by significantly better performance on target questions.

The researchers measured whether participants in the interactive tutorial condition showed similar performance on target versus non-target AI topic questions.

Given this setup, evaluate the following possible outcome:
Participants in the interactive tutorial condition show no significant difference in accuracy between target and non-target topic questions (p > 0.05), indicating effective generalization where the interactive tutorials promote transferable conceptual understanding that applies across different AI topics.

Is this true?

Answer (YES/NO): NO